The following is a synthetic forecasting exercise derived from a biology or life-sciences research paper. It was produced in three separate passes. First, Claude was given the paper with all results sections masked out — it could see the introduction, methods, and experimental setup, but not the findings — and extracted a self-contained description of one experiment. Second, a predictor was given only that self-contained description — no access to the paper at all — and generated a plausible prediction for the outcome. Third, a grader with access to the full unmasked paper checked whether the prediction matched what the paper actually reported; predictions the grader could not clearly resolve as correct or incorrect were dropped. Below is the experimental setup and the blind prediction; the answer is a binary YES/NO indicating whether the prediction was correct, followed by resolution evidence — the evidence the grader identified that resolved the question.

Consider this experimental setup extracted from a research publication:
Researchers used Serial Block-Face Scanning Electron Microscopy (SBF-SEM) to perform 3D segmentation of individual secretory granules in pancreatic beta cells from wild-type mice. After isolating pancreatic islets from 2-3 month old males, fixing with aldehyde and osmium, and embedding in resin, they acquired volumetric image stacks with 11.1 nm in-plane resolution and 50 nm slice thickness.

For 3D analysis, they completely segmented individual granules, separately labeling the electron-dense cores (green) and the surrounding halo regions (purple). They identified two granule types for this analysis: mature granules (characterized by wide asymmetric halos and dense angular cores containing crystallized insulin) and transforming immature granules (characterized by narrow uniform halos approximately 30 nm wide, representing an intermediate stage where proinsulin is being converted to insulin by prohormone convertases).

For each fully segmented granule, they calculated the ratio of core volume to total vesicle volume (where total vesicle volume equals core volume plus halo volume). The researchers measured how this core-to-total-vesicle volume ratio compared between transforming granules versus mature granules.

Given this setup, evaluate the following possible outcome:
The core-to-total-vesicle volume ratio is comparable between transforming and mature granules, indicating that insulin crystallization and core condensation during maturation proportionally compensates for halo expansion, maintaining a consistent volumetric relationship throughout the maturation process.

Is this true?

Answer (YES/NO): NO